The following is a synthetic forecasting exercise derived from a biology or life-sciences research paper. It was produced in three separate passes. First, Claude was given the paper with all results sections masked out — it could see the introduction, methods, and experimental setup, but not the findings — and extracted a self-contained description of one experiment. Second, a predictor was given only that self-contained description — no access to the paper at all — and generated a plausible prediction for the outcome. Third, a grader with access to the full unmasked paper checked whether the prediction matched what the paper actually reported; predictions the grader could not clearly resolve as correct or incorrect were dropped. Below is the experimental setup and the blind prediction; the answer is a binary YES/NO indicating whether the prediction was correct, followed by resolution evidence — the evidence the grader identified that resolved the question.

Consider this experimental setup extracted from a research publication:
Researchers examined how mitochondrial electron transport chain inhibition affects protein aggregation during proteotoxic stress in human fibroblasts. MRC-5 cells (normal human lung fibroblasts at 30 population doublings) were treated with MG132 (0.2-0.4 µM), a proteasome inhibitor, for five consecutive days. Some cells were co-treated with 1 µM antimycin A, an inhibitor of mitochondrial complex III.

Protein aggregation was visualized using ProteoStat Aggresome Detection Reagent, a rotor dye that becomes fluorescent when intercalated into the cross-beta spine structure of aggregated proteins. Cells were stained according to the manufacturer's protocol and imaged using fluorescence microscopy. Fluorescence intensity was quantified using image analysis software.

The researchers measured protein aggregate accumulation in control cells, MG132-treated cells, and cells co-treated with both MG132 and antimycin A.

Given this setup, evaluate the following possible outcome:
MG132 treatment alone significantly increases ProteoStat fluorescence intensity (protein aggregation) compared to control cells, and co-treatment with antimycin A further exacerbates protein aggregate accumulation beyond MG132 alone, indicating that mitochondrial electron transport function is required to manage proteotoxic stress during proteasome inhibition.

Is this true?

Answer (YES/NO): NO